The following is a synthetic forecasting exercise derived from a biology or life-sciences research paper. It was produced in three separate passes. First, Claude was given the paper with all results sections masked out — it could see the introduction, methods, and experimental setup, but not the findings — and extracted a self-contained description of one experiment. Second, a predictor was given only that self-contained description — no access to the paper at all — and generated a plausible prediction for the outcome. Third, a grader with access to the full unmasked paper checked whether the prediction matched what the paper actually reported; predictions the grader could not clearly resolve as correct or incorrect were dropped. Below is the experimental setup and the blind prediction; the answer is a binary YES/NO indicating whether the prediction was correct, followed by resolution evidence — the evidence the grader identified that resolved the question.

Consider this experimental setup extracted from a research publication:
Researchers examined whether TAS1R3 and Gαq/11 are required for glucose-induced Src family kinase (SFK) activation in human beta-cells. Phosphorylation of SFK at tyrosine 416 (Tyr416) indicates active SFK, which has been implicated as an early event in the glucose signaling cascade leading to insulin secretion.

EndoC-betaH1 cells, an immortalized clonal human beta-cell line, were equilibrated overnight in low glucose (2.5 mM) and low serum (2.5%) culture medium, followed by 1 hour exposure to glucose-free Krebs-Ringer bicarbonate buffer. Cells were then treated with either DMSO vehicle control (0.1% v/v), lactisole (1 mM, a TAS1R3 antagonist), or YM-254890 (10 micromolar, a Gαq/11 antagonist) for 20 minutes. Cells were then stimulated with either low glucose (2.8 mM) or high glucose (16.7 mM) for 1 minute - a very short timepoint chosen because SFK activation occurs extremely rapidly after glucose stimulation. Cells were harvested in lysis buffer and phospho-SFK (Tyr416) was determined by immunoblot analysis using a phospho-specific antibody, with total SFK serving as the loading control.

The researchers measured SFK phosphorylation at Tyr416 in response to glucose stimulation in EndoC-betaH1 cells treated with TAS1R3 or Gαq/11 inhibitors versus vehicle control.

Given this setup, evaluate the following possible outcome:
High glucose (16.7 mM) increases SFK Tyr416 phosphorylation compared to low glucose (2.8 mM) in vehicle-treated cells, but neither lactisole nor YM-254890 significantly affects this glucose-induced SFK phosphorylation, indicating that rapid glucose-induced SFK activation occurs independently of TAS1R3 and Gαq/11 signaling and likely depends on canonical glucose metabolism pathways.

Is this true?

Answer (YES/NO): NO